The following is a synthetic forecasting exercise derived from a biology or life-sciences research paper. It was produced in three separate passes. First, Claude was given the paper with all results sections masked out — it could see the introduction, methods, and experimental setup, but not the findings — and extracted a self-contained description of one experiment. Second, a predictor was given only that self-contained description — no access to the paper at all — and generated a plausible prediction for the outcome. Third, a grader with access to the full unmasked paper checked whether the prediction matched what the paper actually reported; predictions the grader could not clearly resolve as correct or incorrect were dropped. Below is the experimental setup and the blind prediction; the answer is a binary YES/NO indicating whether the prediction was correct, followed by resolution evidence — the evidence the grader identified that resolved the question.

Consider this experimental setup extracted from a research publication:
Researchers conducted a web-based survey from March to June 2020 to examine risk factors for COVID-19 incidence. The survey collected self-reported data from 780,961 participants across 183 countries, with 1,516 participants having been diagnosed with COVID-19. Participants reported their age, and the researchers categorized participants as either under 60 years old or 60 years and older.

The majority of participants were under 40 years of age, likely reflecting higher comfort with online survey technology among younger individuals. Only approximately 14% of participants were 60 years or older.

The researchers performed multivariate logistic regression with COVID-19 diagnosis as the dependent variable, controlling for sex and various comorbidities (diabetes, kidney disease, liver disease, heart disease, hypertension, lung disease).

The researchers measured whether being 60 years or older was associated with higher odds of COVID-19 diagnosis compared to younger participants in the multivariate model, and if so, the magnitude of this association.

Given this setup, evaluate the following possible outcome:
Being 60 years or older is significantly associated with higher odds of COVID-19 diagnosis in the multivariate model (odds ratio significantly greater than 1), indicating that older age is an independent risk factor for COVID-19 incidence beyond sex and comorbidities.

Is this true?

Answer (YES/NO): YES